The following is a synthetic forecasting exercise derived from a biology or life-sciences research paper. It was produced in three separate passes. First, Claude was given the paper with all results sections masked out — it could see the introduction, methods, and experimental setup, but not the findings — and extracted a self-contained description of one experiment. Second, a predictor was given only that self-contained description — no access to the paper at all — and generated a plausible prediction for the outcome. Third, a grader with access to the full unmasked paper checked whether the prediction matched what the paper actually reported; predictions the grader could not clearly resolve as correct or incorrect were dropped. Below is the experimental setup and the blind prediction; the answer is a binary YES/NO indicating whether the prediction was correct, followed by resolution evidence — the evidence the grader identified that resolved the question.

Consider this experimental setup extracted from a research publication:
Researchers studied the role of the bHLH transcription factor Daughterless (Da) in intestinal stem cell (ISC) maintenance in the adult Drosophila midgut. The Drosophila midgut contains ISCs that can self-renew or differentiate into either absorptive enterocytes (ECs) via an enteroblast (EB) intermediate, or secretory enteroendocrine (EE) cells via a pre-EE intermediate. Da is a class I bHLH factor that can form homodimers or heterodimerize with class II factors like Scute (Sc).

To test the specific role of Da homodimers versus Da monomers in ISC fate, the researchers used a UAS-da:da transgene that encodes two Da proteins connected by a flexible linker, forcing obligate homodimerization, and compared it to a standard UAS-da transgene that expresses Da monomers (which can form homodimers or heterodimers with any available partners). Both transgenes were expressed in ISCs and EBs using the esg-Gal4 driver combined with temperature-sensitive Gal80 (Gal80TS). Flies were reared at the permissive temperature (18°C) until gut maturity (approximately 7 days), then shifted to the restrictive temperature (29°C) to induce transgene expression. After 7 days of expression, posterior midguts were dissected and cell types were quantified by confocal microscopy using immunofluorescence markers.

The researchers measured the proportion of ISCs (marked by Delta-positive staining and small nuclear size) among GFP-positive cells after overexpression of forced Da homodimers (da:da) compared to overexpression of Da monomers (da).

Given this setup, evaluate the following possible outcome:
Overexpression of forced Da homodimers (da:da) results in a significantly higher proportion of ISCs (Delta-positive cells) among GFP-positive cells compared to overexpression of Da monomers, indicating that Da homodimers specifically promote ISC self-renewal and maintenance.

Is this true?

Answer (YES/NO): YES